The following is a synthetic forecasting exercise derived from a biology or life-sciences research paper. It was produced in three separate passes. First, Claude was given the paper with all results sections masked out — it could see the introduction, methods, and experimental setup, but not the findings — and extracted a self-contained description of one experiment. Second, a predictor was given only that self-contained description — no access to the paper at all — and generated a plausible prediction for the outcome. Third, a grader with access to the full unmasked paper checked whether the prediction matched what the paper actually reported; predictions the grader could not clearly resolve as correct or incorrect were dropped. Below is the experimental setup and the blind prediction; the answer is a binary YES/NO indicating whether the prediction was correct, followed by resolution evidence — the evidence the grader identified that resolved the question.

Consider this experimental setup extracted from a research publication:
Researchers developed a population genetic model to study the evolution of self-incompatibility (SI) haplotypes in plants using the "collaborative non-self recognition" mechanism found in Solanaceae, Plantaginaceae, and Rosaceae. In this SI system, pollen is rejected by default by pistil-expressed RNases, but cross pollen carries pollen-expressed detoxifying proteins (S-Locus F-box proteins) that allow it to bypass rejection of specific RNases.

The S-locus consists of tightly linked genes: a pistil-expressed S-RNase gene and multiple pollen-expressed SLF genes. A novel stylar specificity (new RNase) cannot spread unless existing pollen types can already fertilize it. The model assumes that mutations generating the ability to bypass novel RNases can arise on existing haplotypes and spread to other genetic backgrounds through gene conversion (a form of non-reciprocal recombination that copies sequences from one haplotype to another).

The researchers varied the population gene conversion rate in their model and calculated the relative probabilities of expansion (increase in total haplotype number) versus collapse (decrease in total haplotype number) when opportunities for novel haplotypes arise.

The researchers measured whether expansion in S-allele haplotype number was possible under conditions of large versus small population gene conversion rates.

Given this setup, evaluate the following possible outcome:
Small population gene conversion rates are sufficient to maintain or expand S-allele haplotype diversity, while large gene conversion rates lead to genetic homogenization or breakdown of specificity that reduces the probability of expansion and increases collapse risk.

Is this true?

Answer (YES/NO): NO